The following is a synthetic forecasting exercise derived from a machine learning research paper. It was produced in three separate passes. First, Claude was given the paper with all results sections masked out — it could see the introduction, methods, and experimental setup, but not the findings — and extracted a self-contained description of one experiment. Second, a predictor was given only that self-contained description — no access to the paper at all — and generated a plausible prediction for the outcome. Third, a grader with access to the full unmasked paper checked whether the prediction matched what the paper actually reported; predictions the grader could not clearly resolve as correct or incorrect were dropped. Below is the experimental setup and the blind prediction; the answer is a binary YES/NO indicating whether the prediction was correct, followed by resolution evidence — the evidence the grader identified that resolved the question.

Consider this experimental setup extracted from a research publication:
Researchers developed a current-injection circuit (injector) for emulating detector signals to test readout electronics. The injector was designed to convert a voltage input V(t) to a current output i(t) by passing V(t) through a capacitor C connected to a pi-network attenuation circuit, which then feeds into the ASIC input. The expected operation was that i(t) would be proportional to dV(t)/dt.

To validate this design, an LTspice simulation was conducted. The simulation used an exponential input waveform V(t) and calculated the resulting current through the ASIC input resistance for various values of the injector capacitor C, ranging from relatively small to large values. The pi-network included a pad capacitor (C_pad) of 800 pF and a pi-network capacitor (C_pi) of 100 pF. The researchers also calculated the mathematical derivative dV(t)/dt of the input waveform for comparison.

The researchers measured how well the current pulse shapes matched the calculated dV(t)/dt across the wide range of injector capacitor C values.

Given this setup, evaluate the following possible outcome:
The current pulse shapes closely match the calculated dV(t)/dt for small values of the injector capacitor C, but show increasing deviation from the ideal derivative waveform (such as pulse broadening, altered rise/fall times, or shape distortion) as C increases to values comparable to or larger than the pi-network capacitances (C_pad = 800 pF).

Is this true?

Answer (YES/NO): NO